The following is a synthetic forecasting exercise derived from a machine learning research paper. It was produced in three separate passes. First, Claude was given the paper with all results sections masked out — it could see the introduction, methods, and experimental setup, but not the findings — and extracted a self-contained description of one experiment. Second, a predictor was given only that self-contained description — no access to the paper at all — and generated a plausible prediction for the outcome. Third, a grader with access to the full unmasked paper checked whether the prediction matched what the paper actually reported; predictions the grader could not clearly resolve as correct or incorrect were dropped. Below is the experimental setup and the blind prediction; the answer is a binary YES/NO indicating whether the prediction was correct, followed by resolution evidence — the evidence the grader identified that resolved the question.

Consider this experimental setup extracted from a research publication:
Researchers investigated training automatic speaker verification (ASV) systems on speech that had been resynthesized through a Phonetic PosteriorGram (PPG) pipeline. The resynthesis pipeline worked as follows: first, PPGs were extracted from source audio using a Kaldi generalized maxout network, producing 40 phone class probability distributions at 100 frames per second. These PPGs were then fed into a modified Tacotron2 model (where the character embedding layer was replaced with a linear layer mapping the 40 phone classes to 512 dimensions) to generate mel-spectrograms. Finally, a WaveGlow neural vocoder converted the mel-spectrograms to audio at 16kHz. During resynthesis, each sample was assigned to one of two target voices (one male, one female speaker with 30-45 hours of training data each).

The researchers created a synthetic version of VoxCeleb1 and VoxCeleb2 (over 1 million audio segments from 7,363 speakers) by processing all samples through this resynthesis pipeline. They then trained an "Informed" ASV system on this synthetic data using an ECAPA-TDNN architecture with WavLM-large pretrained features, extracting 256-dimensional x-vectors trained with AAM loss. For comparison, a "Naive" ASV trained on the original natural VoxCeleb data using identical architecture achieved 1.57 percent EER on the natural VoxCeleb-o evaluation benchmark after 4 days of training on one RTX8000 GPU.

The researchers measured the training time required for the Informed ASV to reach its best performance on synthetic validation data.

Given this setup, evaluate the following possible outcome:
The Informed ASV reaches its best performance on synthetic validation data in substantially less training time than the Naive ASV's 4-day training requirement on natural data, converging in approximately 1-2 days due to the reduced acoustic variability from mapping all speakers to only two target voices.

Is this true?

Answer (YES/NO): YES